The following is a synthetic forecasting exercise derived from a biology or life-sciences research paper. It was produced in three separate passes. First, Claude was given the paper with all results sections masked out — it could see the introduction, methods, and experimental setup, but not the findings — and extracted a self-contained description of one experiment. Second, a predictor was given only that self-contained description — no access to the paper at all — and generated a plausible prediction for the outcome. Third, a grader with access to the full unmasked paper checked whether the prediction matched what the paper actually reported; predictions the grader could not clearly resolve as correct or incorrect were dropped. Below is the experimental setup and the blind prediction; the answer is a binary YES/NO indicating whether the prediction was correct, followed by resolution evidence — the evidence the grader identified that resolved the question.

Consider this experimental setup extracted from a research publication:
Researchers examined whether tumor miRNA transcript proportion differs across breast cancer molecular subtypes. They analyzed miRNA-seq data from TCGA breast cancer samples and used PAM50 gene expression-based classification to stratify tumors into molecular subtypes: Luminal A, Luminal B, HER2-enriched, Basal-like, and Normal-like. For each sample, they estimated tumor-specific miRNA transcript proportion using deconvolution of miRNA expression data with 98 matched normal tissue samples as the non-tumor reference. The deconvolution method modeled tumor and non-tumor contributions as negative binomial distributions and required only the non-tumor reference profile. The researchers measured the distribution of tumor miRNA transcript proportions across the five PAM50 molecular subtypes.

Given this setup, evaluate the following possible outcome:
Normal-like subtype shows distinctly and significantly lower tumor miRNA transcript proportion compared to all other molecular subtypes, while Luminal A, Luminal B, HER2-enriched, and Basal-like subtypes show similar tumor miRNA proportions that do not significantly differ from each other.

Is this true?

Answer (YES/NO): NO